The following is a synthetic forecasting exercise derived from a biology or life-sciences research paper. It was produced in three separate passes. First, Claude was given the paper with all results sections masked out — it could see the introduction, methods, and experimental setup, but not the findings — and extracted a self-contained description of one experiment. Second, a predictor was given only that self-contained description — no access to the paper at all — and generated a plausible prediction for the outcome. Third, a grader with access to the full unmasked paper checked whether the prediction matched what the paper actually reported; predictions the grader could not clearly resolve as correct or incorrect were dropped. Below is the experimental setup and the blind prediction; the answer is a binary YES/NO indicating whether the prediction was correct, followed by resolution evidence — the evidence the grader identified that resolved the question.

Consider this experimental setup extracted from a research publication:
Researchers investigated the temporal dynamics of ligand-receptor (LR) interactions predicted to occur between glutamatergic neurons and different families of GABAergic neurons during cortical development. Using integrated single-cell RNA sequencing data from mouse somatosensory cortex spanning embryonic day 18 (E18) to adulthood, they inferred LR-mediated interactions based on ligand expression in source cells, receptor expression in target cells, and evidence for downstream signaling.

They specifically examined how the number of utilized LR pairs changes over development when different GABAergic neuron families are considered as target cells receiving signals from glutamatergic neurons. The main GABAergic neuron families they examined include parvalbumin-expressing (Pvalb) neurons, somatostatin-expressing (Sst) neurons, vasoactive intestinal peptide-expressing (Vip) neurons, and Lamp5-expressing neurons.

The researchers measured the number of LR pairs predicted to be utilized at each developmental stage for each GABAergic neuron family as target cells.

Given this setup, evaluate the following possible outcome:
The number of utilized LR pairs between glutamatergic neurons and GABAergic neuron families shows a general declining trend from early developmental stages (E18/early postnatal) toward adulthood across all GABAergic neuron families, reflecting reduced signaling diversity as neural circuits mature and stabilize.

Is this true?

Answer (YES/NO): NO